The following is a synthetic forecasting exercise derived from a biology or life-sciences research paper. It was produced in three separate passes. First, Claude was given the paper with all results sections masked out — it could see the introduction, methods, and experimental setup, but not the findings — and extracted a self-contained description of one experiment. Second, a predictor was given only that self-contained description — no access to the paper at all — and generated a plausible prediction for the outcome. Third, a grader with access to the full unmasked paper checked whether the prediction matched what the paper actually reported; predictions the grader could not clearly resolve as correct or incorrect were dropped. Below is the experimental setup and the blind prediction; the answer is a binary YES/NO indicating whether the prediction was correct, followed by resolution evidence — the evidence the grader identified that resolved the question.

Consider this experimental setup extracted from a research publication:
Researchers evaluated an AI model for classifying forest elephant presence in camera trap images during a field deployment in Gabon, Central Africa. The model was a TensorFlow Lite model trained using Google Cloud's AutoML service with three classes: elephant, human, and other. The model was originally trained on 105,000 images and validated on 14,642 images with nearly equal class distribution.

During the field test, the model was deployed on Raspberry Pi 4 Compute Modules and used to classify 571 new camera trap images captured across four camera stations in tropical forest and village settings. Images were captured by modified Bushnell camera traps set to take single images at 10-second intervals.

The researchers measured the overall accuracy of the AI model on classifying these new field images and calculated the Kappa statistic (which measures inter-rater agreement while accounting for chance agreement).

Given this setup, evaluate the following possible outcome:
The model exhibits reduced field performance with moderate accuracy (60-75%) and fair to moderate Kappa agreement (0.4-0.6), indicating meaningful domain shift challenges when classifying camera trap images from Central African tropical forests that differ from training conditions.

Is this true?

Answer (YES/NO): NO